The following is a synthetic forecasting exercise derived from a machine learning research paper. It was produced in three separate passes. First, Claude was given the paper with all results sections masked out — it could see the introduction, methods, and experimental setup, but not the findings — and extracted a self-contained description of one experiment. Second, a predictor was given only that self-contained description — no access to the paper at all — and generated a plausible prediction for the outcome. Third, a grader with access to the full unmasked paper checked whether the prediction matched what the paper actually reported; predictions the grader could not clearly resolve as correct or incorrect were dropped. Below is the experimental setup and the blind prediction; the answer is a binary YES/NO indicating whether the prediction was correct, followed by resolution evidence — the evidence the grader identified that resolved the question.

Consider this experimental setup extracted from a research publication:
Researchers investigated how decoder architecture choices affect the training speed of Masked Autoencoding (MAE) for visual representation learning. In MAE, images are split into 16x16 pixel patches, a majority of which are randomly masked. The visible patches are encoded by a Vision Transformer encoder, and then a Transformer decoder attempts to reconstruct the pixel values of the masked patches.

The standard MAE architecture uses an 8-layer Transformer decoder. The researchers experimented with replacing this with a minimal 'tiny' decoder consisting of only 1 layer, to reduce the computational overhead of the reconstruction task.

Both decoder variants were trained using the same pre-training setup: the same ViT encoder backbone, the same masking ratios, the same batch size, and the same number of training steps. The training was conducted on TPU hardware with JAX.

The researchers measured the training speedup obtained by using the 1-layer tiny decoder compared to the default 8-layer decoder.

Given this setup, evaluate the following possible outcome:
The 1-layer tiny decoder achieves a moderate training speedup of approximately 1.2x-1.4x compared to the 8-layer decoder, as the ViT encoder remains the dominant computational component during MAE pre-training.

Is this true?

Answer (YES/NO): NO